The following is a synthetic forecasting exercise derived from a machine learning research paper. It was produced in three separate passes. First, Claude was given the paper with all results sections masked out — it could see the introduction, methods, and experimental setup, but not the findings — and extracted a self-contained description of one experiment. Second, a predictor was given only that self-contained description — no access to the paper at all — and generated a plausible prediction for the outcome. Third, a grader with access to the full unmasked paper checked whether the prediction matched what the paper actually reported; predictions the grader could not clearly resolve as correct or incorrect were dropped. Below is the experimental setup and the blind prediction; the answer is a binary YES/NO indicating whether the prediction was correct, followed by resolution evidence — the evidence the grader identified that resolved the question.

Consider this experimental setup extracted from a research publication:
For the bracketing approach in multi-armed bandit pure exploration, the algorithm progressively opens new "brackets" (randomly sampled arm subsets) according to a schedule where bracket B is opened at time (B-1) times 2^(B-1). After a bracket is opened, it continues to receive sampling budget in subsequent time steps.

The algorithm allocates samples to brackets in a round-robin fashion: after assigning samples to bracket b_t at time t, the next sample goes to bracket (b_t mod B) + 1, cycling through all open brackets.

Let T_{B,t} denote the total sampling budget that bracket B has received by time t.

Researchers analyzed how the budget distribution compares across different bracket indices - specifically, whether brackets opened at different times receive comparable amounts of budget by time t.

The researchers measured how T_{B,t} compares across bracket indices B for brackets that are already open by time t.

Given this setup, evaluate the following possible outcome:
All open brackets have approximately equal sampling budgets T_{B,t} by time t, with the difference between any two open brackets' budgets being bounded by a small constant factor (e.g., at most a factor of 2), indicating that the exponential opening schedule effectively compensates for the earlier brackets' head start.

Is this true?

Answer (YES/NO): YES